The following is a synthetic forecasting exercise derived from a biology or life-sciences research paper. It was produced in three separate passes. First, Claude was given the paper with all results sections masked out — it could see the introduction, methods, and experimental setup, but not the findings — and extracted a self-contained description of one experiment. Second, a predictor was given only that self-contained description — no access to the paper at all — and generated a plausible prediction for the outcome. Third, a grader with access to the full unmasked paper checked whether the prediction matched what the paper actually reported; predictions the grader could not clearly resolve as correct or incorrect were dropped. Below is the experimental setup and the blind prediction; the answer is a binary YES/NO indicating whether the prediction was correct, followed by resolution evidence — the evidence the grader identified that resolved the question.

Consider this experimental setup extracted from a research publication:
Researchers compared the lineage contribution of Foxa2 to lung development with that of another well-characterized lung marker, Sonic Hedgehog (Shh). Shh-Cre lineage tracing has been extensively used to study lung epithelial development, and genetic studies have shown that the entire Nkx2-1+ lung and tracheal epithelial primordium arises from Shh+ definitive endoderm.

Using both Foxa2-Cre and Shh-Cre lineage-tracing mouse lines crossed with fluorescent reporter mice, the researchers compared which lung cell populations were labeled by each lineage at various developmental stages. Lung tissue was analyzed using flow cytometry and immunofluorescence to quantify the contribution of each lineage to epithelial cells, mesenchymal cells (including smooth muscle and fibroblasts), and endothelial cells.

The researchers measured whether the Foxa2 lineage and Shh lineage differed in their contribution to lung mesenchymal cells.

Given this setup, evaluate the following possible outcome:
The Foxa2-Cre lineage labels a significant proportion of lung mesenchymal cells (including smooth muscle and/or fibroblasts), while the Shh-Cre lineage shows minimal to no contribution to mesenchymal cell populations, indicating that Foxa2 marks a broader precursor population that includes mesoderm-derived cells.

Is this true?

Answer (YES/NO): YES